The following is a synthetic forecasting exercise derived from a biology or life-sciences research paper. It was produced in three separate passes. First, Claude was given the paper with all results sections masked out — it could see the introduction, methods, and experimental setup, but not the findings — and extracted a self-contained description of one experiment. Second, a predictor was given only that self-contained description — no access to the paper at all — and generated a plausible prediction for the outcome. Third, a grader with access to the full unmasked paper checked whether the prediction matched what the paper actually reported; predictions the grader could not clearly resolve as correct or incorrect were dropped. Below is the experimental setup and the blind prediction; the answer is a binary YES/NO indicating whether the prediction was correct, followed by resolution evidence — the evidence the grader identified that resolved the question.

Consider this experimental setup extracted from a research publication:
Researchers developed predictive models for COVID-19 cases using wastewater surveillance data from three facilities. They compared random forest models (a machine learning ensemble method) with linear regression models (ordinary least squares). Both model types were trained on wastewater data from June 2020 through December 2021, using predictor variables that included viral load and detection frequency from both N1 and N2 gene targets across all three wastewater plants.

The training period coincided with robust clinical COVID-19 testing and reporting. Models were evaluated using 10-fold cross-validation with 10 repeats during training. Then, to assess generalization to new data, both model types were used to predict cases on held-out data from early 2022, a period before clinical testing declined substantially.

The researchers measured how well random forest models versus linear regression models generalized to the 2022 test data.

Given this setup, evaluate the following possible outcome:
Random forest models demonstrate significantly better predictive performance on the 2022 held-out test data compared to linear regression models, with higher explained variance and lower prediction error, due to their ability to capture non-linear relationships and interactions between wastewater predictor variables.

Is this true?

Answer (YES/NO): NO